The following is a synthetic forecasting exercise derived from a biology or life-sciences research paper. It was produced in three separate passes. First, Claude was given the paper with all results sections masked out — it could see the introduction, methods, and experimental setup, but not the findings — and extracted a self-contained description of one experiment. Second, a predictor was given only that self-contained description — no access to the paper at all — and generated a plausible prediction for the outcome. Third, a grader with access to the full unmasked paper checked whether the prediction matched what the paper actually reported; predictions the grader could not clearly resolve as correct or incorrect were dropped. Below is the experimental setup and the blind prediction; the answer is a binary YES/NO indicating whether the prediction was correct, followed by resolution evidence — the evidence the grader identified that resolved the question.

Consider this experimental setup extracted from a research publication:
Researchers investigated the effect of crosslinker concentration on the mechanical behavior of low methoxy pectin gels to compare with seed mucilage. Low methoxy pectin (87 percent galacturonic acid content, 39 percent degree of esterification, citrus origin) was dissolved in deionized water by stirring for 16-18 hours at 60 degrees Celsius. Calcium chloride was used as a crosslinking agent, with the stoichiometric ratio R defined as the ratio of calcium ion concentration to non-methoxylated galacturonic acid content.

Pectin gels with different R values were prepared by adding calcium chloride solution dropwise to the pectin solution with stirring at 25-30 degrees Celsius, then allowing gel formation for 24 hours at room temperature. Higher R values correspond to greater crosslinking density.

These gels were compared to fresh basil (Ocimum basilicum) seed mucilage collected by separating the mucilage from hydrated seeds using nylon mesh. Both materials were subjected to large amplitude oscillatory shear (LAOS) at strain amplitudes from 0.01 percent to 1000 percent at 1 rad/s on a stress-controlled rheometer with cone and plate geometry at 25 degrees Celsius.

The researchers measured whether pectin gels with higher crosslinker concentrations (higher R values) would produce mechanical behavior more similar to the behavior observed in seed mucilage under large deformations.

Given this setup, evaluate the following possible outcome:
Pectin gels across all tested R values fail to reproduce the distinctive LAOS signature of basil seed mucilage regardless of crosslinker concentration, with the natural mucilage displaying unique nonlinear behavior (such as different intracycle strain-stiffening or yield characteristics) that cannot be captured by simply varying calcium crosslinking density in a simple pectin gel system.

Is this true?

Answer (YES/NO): YES